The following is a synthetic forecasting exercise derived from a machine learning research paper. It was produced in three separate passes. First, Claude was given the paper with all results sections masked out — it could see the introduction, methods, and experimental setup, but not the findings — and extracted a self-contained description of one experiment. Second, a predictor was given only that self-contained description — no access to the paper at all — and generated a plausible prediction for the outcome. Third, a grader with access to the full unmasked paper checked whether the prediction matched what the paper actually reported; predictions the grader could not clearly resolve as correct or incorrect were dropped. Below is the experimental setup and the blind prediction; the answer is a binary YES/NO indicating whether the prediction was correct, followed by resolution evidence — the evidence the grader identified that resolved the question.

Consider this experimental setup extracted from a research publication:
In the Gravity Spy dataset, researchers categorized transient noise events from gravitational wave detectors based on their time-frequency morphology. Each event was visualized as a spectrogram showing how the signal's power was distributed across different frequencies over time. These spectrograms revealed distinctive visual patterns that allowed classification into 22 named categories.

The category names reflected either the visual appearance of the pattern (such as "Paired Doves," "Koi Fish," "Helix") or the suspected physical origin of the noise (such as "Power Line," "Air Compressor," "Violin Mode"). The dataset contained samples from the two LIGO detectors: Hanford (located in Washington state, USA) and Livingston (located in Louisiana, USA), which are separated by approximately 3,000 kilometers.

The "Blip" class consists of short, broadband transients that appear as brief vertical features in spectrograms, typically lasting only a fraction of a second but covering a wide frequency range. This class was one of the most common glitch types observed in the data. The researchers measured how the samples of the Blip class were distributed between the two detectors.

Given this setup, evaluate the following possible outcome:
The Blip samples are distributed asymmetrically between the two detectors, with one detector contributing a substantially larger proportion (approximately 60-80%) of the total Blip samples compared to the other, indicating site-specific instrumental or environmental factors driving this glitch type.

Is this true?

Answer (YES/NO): YES